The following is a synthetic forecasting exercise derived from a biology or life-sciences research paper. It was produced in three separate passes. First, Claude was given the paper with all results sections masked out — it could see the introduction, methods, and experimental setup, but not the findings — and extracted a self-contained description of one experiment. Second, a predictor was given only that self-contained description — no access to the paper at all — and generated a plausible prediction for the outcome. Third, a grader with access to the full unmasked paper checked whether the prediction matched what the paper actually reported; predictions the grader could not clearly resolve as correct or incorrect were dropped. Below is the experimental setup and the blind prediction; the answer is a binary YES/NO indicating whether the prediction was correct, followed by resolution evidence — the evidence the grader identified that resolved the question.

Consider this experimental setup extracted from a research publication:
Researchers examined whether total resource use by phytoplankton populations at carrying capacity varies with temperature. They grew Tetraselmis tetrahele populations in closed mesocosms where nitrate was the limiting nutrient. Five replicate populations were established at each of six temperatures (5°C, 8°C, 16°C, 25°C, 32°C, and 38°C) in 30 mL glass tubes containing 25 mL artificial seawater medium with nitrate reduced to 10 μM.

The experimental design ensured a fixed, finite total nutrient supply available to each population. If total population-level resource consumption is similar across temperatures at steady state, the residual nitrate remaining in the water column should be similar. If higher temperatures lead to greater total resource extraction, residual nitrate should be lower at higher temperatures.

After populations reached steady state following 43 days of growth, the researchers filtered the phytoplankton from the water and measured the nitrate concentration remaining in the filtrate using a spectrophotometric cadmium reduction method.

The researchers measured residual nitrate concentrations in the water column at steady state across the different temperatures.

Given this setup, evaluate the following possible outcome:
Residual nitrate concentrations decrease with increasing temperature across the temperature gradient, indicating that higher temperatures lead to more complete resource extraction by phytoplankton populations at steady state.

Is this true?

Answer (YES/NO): NO